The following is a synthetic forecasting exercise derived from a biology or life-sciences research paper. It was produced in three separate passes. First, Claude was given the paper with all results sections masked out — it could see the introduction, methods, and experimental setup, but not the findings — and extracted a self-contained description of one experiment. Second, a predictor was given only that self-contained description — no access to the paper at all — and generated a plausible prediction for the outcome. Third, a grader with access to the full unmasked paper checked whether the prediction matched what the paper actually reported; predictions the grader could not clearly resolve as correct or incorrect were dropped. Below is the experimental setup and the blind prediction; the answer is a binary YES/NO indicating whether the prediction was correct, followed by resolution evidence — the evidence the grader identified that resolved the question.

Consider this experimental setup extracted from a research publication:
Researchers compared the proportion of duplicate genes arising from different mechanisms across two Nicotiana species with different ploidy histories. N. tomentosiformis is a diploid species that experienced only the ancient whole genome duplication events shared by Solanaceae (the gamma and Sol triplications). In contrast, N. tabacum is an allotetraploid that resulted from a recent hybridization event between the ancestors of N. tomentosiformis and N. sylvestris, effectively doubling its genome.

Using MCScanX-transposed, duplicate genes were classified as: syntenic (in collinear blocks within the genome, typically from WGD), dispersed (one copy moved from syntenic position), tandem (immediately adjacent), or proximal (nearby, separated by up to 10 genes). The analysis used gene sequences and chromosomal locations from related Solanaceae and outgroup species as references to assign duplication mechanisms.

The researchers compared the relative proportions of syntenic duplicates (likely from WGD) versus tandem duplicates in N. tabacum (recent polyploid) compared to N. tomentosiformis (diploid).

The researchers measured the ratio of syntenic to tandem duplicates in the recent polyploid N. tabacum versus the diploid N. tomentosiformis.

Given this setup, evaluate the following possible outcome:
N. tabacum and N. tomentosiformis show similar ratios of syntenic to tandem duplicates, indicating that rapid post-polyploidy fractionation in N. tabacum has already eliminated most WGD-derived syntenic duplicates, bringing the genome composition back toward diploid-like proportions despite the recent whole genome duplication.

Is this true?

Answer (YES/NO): NO